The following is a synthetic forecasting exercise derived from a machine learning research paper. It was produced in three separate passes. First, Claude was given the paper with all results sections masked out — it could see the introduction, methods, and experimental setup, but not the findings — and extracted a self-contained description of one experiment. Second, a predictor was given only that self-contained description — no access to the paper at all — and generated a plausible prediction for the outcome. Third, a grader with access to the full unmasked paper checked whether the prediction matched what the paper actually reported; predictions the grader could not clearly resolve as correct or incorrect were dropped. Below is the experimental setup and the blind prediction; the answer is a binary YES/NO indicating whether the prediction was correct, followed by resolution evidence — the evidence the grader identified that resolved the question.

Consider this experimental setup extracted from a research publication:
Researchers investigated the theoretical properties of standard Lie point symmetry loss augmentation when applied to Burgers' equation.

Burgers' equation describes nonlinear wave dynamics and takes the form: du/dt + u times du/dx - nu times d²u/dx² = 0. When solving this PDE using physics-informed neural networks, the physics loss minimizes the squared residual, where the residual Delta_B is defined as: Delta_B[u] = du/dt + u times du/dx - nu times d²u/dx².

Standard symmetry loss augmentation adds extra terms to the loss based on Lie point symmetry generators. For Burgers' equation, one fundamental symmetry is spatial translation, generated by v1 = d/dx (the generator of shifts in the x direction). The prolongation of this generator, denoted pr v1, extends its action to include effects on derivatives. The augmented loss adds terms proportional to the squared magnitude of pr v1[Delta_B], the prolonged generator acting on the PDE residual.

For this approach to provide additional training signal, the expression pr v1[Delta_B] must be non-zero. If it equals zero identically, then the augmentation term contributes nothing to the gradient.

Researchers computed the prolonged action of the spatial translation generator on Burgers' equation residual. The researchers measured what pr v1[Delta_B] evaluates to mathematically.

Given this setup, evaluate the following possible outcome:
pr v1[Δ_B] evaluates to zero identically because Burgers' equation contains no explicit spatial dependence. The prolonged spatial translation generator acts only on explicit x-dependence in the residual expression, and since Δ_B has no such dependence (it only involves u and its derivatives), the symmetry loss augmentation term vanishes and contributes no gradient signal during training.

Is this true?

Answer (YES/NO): YES